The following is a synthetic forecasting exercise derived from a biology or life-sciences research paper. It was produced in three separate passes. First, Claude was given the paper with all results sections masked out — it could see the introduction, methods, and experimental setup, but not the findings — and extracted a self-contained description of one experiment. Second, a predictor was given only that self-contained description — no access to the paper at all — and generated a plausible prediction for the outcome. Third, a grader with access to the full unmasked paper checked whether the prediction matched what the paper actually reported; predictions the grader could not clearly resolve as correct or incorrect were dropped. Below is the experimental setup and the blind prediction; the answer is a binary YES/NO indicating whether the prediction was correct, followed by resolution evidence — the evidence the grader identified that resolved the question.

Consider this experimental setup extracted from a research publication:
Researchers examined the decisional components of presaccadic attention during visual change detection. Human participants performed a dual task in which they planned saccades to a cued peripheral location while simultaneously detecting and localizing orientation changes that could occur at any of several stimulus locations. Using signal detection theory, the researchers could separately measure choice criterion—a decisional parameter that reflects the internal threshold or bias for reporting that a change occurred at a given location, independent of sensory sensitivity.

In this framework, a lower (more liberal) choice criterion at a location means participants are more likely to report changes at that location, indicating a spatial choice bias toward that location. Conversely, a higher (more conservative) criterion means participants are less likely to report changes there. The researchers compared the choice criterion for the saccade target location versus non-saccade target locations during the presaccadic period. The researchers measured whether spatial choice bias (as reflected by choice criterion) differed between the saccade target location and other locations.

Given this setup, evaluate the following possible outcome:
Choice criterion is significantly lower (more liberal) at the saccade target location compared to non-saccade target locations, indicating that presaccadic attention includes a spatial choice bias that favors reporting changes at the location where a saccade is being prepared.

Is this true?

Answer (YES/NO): YES